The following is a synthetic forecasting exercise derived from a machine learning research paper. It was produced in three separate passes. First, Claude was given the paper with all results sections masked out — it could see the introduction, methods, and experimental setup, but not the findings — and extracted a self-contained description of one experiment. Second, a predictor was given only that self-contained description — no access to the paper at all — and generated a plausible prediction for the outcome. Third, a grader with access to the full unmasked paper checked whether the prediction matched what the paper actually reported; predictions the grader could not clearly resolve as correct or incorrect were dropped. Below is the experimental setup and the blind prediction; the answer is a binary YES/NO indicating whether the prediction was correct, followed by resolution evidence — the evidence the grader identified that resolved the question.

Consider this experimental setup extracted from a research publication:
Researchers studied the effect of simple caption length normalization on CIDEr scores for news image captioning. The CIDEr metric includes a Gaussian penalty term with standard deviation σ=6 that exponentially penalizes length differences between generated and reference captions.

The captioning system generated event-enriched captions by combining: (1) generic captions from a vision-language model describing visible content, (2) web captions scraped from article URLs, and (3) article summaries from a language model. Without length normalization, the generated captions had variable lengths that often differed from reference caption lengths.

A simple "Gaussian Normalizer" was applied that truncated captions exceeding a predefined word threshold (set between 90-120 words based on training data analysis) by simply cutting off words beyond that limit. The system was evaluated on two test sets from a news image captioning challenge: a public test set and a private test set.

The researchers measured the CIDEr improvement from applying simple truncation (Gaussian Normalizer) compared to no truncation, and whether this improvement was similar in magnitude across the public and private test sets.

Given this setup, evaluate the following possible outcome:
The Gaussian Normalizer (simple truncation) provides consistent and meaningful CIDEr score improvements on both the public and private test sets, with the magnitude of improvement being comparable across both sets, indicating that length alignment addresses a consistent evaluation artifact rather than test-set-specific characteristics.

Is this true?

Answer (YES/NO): NO